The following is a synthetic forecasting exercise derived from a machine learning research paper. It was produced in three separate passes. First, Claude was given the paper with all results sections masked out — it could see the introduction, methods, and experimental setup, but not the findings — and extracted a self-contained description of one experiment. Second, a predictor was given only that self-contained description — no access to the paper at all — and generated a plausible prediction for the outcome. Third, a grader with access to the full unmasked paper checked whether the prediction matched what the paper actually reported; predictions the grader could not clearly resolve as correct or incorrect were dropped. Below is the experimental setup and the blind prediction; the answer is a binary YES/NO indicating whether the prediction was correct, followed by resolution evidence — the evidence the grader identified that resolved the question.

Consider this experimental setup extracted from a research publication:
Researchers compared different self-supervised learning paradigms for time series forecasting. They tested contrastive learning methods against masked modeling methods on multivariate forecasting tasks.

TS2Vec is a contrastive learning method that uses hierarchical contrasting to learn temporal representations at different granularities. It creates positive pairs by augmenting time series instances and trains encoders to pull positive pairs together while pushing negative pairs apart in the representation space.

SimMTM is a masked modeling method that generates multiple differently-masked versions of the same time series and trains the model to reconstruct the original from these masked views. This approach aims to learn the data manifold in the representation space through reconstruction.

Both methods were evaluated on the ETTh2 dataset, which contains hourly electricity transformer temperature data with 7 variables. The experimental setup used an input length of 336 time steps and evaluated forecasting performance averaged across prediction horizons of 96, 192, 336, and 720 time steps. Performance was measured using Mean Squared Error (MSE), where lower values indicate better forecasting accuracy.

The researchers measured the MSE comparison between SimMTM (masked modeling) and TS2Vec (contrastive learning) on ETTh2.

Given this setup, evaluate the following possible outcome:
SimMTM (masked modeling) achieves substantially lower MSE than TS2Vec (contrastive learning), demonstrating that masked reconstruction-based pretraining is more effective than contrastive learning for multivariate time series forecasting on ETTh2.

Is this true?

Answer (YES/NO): YES